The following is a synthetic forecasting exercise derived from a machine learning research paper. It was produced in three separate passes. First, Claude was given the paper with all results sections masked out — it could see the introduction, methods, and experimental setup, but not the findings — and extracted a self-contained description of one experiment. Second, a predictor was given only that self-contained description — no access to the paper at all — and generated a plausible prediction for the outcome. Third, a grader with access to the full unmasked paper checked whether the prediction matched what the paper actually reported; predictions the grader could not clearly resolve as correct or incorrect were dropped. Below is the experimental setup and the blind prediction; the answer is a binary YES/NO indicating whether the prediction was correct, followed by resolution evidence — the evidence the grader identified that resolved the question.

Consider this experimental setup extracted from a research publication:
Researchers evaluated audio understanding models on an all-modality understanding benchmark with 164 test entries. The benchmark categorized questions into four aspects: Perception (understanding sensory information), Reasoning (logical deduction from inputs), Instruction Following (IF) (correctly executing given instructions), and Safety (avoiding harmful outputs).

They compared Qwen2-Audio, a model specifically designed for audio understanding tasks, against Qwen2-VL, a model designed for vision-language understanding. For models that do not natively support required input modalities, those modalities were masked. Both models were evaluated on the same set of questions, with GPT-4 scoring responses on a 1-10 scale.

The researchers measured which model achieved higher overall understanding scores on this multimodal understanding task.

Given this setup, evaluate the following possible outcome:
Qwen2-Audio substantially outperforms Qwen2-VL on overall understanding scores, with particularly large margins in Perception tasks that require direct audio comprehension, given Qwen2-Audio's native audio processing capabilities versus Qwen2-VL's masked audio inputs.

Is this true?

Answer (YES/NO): NO